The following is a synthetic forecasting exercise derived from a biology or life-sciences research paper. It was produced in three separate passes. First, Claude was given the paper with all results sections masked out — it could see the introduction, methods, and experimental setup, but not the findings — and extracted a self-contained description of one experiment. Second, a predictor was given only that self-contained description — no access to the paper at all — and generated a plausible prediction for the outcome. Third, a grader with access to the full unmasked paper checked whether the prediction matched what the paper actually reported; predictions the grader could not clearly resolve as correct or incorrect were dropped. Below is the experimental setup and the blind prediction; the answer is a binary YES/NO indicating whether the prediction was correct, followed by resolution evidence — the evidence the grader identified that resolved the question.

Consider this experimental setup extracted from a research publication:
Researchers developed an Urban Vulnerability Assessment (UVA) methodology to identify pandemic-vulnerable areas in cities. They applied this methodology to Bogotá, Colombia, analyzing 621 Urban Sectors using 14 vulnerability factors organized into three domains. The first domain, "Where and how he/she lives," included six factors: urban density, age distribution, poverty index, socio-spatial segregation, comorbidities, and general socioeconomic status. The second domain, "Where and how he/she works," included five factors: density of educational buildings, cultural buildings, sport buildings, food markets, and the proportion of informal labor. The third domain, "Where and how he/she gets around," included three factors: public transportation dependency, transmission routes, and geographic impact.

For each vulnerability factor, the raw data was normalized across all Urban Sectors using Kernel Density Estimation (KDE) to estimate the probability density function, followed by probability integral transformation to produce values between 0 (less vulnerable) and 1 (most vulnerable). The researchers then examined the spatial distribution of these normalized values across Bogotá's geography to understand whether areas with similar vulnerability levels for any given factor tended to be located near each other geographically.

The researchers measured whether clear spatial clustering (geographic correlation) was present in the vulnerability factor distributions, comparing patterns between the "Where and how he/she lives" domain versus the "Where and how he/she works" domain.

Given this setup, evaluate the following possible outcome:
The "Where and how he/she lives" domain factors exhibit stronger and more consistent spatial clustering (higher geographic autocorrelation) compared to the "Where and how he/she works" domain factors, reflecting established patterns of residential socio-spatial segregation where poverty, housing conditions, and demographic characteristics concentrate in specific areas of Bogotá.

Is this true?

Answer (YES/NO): NO